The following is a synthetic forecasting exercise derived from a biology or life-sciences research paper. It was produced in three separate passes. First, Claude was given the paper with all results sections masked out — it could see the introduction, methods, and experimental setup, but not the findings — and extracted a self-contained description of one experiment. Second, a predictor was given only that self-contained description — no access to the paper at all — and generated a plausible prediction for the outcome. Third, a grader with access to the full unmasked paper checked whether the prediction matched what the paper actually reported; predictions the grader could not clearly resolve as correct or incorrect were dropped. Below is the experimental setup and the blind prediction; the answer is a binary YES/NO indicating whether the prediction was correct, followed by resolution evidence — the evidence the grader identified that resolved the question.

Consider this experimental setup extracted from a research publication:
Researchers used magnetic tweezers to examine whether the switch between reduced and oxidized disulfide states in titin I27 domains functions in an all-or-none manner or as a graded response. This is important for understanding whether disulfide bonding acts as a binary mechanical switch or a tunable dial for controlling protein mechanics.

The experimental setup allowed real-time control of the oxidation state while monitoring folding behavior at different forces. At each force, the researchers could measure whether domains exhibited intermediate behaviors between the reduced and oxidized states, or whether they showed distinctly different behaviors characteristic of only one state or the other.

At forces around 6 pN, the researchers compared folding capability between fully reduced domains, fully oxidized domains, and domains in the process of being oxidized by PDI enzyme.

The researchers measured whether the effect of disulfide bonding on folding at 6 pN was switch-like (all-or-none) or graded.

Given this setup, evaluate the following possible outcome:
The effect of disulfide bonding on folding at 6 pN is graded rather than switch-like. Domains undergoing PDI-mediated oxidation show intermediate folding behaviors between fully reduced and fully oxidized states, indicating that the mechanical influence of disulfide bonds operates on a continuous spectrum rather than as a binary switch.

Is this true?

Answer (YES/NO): NO